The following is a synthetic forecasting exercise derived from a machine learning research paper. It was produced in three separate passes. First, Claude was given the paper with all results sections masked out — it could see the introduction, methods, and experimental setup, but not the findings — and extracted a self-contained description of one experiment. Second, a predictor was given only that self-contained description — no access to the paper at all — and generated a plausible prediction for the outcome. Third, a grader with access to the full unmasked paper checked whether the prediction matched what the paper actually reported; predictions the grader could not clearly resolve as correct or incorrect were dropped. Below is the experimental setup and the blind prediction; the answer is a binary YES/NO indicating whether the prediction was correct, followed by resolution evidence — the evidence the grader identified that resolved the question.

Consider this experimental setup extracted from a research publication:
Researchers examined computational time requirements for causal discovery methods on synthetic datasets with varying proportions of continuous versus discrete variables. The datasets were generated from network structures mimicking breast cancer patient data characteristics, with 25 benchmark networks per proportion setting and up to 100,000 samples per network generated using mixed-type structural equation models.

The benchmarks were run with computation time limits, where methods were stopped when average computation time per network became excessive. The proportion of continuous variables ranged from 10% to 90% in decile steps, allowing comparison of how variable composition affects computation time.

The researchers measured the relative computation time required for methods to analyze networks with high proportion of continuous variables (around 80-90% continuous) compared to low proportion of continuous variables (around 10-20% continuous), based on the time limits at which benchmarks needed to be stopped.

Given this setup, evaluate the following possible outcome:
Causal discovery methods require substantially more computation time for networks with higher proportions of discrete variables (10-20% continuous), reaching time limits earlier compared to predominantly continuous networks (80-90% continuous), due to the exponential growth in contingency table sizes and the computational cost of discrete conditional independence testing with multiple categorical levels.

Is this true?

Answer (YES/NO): NO